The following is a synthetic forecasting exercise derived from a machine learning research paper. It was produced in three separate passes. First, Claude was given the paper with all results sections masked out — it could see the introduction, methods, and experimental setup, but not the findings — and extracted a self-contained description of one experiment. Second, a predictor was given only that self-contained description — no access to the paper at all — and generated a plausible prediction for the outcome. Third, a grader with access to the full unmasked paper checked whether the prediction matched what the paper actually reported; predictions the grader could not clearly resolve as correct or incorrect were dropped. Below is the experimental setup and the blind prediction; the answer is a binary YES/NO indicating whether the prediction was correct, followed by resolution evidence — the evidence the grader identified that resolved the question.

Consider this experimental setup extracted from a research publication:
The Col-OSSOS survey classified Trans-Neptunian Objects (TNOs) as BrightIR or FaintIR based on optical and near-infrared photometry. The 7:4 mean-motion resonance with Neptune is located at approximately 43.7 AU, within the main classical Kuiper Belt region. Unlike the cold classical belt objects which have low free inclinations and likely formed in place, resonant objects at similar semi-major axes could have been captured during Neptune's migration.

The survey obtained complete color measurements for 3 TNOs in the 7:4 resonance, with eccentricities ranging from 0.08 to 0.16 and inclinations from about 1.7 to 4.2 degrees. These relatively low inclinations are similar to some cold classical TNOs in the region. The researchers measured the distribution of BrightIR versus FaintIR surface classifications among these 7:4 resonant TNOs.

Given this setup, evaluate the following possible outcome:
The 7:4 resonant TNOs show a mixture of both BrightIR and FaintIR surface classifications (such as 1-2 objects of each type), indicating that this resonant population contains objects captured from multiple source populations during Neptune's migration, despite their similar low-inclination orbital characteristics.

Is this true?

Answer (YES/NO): YES